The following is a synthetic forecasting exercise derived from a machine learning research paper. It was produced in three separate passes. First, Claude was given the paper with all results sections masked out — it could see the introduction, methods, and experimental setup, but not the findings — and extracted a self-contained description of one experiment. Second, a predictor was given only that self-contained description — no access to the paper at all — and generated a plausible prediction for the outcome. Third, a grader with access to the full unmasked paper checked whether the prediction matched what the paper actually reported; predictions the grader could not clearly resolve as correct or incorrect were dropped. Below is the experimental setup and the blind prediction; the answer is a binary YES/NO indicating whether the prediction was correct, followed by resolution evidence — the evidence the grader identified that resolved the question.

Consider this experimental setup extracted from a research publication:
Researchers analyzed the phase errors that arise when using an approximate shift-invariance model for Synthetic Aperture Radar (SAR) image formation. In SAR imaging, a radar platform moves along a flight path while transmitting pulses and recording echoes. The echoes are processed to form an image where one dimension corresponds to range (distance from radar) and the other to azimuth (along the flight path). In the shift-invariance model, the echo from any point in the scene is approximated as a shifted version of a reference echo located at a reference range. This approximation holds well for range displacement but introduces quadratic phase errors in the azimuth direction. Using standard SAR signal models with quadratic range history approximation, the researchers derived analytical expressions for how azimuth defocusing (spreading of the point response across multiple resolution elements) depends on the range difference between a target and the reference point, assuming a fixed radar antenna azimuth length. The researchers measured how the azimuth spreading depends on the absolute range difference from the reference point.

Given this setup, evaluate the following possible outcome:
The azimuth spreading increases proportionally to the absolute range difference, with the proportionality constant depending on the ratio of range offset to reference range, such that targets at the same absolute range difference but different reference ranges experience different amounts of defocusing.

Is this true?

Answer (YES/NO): NO